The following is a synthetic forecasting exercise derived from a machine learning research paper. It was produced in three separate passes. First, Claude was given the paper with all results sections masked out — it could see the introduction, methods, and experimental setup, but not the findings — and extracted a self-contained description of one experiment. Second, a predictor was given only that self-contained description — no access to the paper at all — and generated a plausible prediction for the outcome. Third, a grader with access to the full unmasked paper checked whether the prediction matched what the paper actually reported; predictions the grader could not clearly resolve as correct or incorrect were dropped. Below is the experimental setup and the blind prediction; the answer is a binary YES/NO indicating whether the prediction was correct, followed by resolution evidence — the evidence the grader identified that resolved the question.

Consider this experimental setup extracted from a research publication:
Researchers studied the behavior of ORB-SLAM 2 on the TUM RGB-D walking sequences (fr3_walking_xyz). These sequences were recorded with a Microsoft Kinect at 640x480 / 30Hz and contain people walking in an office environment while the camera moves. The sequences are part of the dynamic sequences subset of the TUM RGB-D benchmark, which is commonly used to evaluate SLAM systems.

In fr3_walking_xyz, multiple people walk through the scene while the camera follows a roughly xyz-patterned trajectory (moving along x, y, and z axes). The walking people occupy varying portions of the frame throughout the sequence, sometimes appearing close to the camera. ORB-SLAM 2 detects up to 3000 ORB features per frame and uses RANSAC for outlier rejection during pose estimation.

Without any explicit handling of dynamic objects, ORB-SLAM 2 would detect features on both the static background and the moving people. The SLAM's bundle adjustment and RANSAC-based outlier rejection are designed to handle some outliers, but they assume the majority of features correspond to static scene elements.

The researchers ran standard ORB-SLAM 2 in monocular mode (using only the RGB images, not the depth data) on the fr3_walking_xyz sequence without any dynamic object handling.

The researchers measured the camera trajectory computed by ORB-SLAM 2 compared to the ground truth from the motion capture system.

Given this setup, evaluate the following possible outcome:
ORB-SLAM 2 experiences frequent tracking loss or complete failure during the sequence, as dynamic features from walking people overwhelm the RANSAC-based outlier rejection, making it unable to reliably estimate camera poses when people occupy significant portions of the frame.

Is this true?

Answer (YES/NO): NO